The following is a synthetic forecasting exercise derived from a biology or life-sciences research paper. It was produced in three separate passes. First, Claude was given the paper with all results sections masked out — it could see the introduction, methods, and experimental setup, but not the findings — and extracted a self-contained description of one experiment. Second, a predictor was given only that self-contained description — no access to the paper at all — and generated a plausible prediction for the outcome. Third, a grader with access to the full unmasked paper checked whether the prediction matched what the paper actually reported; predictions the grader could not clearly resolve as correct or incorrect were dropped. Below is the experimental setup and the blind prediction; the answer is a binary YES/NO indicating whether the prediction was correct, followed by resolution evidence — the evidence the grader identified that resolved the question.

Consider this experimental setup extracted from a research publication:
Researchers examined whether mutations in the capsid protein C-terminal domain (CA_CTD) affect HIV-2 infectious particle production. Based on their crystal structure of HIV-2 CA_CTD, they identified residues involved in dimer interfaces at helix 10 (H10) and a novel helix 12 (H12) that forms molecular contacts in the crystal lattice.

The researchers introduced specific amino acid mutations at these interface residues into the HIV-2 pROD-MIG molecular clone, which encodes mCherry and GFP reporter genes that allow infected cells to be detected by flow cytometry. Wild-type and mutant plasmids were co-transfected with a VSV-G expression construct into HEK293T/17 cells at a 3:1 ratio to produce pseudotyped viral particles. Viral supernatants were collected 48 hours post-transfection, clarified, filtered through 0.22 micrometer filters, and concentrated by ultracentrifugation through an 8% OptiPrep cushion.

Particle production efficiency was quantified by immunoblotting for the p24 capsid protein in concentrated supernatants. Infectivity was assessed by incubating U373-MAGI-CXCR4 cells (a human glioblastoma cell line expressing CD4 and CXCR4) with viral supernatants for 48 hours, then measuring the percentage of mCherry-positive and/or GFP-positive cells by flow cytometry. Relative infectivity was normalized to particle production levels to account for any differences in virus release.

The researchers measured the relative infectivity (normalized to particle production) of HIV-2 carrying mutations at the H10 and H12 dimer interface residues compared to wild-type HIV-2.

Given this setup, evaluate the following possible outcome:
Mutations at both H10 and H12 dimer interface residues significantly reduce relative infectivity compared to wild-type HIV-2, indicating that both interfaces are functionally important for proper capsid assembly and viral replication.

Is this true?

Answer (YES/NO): YES